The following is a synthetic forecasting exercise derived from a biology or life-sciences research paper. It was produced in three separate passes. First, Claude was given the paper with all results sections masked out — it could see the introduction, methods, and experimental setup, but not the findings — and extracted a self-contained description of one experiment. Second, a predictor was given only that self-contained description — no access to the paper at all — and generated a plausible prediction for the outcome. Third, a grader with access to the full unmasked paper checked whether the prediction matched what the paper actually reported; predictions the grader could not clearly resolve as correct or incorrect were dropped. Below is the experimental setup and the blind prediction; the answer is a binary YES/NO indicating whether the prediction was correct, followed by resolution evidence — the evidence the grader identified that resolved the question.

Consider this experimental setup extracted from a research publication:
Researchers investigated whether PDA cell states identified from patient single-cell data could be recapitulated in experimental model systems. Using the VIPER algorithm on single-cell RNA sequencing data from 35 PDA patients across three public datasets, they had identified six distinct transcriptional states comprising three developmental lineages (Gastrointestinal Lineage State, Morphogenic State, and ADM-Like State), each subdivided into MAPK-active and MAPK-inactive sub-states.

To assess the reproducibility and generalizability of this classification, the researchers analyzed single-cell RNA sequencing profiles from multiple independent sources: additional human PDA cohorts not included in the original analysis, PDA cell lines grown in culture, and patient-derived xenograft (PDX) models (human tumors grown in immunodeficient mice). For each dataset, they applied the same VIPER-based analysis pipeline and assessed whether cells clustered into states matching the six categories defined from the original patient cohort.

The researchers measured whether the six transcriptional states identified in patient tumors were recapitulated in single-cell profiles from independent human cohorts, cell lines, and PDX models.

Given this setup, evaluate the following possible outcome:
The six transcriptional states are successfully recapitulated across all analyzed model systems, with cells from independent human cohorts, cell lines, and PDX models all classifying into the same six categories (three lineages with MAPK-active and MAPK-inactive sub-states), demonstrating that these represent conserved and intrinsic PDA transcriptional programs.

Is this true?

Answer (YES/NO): YES